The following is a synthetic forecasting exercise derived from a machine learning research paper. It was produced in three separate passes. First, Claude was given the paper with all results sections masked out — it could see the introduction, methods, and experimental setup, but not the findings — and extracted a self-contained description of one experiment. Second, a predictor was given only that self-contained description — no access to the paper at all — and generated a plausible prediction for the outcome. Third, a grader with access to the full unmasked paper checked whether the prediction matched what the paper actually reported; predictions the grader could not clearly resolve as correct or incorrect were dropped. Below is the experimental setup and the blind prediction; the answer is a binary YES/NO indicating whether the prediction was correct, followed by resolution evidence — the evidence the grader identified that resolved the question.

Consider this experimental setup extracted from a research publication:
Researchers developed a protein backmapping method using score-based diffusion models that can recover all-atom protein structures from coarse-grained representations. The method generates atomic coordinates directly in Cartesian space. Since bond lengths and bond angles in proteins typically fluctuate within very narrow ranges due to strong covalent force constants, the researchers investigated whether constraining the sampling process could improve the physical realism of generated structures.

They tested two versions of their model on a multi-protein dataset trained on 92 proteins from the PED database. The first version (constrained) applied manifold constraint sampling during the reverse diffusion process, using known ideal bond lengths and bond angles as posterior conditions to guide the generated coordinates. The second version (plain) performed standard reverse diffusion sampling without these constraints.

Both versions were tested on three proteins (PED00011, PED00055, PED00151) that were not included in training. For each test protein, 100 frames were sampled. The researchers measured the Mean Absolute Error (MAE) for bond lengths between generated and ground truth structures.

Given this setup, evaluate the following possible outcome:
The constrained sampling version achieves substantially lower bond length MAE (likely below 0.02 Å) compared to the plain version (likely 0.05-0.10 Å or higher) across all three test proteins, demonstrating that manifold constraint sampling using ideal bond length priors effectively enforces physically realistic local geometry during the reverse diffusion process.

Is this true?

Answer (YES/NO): YES